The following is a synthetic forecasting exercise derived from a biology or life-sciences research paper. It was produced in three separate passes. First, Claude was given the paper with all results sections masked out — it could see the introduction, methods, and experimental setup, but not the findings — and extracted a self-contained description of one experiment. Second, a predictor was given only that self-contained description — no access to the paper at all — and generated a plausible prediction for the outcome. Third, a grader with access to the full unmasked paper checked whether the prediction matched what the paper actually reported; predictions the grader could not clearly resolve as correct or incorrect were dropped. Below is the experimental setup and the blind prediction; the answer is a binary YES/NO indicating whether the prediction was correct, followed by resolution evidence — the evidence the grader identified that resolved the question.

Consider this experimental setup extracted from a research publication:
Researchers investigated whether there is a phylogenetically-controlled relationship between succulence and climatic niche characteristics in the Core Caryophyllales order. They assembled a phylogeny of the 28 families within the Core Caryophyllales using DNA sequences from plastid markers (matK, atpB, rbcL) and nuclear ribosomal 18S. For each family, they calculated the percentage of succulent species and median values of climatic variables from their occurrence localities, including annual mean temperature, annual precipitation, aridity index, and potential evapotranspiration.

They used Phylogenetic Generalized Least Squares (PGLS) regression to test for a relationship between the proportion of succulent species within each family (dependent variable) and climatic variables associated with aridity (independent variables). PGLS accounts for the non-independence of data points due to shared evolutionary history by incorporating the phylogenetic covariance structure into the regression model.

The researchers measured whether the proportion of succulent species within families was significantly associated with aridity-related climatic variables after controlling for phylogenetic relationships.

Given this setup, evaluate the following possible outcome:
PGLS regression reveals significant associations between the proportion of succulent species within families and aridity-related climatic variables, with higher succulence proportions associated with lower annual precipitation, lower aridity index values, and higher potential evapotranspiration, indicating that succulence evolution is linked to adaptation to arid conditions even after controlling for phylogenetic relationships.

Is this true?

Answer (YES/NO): NO